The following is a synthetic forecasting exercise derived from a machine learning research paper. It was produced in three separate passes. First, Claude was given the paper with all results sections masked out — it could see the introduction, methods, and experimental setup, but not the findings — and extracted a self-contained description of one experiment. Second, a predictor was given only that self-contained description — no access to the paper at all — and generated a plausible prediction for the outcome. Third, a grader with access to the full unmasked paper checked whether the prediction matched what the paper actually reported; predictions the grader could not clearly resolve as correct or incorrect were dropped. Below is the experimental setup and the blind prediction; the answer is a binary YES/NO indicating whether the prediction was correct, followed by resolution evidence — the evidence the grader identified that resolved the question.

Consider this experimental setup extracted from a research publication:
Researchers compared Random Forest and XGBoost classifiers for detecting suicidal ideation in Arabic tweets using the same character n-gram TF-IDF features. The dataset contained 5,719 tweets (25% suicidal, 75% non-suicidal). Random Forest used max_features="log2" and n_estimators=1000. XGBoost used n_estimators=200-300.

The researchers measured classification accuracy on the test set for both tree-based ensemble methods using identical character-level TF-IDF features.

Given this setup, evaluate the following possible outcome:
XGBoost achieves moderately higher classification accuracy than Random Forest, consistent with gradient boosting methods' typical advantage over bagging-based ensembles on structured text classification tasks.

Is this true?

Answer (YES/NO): NO